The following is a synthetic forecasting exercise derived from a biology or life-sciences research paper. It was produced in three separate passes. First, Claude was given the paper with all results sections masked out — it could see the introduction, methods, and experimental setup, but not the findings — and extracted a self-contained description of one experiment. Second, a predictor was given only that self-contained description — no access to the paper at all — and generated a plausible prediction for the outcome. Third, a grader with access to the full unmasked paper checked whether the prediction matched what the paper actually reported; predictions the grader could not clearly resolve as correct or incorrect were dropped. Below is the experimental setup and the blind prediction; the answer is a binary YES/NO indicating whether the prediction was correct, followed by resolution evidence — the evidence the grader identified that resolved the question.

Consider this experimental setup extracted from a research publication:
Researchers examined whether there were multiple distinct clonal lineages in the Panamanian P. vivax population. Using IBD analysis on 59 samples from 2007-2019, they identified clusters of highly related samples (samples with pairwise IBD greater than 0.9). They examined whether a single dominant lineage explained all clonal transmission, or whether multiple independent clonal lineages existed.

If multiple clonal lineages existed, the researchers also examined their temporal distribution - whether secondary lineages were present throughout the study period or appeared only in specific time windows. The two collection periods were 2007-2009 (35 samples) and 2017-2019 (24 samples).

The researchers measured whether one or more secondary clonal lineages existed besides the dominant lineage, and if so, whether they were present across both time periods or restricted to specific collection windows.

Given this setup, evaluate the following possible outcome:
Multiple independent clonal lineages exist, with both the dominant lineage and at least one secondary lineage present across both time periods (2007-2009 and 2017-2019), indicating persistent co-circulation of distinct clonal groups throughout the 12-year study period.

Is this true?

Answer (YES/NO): NO